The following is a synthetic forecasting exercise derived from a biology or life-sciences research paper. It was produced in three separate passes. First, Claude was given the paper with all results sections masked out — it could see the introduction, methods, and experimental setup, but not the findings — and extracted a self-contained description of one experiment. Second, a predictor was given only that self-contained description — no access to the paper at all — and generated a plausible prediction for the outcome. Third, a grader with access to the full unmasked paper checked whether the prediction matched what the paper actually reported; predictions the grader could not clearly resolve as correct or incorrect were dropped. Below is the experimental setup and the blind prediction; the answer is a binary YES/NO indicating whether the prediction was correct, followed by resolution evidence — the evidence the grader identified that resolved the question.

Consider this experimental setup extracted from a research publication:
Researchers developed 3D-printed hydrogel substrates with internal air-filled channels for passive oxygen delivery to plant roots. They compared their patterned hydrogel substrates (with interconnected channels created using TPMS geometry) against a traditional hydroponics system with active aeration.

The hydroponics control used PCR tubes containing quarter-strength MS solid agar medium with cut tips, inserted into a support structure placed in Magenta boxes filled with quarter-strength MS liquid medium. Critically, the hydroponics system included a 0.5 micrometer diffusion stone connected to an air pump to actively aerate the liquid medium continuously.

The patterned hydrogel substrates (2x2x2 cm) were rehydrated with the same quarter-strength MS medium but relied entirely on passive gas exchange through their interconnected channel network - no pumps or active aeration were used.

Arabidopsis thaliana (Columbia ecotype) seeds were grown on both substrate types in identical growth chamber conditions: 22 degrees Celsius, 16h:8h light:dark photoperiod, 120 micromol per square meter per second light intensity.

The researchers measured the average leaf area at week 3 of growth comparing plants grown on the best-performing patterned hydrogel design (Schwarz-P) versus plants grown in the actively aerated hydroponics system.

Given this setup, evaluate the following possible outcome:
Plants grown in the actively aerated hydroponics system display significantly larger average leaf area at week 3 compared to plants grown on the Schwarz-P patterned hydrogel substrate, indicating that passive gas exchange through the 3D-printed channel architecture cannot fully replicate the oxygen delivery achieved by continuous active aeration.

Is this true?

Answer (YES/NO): NO